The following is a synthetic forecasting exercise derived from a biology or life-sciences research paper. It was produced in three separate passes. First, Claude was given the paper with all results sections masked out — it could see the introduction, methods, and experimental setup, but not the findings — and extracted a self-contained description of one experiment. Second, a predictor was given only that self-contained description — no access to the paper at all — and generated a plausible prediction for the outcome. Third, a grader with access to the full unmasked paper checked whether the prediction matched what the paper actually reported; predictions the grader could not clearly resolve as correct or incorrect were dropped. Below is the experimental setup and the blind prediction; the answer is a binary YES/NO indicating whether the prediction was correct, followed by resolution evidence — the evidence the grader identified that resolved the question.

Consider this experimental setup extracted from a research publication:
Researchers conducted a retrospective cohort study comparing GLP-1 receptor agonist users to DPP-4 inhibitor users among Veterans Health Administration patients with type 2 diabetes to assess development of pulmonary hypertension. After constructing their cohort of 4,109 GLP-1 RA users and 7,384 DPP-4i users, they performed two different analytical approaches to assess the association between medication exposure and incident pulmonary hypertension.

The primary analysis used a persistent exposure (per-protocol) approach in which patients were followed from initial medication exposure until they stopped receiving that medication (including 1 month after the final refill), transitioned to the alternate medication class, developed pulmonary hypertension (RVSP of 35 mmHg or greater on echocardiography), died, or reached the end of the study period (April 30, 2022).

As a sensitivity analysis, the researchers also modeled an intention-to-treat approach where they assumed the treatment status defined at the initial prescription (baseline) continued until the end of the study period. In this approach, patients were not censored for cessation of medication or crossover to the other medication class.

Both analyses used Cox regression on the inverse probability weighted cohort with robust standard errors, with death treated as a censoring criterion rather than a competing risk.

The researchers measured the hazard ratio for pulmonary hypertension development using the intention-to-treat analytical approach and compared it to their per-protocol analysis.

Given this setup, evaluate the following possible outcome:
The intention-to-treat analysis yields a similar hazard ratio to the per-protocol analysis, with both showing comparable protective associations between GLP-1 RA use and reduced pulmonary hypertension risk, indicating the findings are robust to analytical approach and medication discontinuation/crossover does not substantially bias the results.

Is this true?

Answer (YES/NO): NO